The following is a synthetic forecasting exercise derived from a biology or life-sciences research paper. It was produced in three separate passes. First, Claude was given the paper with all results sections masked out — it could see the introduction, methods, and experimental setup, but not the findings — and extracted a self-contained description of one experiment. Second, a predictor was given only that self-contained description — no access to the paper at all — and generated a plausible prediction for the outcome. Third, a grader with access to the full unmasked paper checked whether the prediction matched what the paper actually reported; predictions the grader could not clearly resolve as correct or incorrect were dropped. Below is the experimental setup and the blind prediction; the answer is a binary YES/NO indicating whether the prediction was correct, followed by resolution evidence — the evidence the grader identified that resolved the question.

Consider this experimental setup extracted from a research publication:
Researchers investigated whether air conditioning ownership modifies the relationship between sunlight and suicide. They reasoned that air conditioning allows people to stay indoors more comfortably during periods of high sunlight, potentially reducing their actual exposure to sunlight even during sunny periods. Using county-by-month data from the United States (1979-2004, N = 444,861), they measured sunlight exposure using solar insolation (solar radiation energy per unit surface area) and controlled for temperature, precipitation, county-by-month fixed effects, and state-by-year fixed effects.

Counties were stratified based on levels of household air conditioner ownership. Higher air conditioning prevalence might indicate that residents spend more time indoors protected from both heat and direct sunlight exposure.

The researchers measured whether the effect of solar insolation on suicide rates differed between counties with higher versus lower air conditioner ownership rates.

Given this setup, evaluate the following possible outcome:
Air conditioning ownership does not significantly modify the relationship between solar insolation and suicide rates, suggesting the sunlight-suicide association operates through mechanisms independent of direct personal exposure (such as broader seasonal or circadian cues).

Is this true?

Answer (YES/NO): YES